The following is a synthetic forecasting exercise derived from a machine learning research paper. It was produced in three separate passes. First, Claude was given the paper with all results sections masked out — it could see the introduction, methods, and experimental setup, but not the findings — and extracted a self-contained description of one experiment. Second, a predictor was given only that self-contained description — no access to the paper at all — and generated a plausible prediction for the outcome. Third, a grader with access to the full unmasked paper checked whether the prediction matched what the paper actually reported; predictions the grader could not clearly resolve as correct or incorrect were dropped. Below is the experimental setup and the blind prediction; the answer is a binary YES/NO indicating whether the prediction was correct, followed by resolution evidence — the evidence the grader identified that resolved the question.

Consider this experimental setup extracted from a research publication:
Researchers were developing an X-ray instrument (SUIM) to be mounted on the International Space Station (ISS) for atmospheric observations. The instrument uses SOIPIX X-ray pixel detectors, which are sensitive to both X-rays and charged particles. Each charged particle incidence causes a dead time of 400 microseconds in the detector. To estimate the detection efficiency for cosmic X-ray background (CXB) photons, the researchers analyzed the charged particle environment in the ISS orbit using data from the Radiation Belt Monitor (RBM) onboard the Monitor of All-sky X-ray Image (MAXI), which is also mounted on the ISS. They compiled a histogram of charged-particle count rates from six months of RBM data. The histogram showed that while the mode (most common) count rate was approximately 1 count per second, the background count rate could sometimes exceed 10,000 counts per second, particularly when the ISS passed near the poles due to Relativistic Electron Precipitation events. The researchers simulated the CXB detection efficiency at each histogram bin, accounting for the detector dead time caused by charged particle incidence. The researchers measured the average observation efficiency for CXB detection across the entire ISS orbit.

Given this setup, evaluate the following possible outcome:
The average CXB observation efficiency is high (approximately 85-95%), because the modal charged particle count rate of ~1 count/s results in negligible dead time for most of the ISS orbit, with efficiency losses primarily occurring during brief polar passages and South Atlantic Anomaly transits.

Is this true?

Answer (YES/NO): YES